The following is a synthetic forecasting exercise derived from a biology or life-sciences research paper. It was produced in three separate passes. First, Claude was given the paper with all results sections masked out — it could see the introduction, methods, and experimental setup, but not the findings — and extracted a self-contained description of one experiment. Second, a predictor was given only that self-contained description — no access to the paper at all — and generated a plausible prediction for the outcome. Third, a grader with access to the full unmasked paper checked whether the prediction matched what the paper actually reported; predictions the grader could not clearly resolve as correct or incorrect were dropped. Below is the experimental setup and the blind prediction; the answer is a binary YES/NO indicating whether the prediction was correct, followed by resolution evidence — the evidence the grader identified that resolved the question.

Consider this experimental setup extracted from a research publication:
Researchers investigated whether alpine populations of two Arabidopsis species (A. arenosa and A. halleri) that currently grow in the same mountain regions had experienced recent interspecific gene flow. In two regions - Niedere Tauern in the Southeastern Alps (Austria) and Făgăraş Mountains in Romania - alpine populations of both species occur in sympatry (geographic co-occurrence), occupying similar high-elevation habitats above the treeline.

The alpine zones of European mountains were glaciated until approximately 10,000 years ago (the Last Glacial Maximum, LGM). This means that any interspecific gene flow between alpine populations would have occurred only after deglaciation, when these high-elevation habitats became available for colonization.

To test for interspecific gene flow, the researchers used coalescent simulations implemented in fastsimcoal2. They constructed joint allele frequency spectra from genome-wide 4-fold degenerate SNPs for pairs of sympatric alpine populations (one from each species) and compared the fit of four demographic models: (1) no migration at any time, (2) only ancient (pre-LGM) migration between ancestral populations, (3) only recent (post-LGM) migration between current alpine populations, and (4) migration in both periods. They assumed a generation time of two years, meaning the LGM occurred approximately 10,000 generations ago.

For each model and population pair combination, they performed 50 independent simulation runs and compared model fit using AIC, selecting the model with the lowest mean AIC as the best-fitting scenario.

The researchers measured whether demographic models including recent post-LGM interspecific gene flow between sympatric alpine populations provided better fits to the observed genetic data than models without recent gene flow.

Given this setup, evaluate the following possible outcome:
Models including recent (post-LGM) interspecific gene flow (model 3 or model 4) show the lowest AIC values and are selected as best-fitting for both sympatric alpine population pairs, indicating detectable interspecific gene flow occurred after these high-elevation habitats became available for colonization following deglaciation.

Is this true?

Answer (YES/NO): NO